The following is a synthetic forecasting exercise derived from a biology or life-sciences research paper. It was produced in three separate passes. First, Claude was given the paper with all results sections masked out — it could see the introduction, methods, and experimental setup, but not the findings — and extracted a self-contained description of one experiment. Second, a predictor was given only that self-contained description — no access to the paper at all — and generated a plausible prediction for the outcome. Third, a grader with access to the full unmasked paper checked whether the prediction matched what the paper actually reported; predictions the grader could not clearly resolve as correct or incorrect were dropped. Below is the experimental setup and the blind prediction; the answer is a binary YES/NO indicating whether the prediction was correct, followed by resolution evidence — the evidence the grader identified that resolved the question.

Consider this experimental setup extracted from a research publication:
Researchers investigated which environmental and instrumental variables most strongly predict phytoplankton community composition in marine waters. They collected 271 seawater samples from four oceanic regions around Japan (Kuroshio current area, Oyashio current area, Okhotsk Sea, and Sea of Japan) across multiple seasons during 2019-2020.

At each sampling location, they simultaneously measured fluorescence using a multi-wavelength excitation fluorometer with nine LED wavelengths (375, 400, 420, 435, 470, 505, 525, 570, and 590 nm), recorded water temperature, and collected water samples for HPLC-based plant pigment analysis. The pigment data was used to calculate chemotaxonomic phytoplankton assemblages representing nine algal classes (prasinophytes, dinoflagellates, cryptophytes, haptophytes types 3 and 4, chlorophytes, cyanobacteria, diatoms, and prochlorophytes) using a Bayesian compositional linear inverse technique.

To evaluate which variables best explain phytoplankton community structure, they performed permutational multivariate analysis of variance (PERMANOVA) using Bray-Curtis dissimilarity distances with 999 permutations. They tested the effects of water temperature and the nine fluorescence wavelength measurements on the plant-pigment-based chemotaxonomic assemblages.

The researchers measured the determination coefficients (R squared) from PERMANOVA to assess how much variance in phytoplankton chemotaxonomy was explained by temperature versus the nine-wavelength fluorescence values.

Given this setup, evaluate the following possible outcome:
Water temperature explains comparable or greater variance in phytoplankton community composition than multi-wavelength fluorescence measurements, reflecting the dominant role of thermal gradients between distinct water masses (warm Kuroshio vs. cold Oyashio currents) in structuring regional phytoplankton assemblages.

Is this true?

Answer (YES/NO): NO